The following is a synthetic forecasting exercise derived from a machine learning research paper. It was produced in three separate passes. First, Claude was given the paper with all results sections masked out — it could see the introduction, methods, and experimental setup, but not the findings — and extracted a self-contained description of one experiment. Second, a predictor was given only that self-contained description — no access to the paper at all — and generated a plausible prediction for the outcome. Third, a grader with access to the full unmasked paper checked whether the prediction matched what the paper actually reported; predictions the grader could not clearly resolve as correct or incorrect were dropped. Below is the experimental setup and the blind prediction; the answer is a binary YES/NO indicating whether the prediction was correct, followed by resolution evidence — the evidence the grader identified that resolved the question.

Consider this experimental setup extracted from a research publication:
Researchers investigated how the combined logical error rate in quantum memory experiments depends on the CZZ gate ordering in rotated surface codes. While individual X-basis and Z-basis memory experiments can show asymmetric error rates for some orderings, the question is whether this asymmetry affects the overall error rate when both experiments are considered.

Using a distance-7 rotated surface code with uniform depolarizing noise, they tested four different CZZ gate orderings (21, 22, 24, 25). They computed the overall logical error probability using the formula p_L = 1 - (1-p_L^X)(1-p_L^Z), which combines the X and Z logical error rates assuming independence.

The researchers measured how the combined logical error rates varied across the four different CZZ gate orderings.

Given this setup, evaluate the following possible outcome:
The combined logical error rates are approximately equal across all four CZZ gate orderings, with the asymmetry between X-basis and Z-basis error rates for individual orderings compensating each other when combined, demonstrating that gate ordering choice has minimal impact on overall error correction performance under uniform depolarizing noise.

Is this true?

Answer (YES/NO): YES